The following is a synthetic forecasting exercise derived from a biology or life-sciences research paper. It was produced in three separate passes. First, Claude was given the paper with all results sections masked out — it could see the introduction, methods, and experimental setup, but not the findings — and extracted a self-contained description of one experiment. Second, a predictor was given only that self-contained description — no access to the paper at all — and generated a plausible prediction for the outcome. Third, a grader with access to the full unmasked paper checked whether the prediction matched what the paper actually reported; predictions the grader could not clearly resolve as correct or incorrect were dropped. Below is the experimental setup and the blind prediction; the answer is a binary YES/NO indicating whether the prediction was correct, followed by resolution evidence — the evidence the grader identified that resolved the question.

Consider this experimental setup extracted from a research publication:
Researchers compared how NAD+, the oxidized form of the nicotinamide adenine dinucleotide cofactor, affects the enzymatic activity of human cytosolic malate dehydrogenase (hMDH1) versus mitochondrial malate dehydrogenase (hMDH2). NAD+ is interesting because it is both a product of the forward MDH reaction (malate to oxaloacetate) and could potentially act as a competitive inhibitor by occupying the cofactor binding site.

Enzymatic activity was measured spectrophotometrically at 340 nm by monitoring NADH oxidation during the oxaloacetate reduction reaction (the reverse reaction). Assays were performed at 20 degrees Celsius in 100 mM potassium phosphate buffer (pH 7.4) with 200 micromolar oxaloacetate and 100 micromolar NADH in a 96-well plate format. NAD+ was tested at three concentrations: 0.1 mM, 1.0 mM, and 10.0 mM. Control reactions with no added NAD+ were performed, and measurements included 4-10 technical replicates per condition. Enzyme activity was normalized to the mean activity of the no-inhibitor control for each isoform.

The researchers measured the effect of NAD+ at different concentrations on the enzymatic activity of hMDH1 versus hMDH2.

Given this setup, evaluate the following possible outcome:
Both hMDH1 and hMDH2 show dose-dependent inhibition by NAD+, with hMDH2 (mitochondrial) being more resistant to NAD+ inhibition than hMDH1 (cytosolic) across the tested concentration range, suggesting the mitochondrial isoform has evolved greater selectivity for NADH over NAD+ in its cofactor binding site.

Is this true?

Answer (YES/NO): NO